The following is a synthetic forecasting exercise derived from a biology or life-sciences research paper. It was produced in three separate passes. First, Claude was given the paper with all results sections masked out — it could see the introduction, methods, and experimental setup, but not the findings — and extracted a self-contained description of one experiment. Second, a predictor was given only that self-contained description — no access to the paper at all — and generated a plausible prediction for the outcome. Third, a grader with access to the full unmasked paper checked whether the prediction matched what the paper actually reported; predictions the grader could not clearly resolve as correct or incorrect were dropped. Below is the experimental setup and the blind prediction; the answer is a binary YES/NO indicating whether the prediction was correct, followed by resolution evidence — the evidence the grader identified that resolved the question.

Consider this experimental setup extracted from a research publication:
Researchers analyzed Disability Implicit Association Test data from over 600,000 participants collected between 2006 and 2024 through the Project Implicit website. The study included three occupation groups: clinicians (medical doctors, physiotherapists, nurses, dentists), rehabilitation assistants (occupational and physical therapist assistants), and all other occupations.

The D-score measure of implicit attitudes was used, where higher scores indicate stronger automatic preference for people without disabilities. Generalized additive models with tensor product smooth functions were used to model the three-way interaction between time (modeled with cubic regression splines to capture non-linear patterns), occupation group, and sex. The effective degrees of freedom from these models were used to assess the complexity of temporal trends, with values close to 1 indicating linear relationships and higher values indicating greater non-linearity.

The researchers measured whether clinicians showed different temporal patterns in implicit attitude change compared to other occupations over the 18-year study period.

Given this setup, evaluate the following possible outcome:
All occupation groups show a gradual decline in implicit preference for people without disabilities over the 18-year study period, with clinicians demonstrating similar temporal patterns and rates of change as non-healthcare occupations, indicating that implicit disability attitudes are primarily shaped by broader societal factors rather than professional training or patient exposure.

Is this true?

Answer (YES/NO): NO